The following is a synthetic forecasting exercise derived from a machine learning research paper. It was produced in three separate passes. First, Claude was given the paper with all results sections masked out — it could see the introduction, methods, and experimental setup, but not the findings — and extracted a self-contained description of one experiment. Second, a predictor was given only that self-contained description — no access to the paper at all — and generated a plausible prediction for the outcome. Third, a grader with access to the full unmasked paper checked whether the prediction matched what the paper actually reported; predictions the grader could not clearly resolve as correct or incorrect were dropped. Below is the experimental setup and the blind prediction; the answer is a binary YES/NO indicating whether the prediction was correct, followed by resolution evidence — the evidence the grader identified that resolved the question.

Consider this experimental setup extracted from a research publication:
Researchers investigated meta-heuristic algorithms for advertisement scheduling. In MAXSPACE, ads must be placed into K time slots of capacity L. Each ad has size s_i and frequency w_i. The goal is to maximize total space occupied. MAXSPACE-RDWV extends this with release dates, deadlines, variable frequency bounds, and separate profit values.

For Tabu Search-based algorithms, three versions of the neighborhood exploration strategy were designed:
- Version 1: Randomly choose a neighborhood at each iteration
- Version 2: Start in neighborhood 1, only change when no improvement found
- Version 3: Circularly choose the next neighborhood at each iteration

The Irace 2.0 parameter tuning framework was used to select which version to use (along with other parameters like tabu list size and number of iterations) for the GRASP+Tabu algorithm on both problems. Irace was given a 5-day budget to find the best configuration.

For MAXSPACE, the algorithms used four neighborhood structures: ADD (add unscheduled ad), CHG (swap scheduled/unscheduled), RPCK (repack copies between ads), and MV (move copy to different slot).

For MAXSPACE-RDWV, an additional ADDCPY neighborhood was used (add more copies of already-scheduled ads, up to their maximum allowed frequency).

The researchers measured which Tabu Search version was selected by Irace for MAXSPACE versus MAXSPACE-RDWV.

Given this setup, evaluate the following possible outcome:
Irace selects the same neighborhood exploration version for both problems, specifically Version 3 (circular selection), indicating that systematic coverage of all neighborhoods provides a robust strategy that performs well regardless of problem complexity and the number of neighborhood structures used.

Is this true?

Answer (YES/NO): NO